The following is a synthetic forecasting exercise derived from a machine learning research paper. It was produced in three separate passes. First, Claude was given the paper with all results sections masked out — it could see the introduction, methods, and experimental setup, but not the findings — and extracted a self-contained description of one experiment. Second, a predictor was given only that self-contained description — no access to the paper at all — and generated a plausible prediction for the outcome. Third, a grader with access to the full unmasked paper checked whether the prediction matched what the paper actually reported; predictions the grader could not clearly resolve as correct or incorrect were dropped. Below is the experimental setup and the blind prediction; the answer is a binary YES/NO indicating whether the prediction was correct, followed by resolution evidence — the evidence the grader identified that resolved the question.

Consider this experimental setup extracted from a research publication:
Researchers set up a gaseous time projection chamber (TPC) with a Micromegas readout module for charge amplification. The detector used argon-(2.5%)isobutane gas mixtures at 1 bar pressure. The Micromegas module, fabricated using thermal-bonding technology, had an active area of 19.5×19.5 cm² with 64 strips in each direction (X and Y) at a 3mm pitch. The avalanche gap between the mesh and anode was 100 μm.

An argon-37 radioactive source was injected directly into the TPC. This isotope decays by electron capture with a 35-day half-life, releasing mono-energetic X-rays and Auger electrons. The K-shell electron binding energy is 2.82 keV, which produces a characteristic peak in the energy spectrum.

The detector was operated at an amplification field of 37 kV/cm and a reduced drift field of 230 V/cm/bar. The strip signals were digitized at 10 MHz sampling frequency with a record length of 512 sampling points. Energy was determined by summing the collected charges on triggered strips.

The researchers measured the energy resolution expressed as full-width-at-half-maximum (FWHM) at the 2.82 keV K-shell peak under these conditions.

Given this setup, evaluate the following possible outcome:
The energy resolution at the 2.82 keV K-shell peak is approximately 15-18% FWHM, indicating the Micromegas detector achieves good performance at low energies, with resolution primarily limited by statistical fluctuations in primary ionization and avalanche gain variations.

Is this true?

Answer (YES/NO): NO